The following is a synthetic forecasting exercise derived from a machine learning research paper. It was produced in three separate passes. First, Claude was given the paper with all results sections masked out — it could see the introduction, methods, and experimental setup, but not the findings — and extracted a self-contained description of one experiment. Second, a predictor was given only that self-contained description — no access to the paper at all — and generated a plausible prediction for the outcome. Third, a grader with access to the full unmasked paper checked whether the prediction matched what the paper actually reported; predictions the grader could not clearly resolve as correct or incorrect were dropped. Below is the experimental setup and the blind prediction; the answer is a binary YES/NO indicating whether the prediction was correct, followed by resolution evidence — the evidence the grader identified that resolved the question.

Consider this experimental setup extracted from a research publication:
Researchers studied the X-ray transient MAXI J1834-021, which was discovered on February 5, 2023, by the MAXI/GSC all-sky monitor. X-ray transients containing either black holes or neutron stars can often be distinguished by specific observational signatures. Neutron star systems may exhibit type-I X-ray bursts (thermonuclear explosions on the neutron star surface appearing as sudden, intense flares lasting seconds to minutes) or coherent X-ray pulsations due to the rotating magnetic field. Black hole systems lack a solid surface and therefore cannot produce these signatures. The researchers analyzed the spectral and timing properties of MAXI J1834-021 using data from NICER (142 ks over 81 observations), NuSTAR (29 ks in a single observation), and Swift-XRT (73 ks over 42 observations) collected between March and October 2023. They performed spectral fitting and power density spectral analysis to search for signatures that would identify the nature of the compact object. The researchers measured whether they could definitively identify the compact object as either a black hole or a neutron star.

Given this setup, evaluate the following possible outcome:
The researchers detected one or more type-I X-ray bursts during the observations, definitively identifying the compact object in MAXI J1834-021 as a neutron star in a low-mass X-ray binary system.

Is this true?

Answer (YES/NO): NO